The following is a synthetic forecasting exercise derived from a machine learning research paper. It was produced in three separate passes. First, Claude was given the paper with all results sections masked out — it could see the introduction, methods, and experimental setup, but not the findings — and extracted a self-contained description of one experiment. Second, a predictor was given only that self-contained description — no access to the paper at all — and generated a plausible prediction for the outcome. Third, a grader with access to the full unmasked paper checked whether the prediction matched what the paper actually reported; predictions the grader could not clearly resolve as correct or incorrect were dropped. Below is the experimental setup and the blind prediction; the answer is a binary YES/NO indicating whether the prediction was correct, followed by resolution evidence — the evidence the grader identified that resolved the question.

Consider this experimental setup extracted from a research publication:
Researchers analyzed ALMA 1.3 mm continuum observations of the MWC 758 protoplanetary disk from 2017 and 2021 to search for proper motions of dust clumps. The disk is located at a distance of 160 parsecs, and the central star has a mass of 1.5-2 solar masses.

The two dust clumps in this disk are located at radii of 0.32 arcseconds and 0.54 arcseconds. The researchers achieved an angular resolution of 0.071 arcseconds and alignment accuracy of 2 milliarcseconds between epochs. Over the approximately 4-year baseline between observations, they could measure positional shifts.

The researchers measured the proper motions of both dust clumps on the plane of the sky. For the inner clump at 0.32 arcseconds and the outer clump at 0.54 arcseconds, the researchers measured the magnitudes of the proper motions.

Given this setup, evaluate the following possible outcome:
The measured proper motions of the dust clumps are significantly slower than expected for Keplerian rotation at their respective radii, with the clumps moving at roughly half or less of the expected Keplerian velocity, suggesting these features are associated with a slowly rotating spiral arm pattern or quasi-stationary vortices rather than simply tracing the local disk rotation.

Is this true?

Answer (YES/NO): NO